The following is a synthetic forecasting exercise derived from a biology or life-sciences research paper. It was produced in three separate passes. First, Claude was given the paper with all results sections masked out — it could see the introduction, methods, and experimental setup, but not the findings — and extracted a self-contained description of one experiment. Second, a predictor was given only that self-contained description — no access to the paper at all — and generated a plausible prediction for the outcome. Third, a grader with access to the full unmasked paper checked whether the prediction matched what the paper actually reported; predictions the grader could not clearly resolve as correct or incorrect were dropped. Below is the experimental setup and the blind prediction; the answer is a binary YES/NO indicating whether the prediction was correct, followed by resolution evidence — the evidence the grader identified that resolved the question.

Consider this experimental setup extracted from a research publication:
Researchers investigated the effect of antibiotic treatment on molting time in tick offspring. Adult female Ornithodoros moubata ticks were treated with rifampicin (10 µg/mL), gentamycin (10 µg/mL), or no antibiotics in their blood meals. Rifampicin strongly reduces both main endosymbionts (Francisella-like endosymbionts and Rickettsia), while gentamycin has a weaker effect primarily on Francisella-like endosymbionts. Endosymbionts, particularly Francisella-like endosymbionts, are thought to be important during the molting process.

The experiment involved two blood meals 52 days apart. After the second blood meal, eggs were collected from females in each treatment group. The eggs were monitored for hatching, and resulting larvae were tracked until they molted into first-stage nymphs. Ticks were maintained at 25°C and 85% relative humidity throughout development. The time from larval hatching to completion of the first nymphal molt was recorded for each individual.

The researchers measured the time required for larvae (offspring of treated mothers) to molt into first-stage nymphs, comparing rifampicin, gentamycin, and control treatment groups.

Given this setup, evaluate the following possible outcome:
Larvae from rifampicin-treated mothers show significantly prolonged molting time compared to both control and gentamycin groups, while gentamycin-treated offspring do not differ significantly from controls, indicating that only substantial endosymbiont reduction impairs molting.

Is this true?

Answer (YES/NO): YES